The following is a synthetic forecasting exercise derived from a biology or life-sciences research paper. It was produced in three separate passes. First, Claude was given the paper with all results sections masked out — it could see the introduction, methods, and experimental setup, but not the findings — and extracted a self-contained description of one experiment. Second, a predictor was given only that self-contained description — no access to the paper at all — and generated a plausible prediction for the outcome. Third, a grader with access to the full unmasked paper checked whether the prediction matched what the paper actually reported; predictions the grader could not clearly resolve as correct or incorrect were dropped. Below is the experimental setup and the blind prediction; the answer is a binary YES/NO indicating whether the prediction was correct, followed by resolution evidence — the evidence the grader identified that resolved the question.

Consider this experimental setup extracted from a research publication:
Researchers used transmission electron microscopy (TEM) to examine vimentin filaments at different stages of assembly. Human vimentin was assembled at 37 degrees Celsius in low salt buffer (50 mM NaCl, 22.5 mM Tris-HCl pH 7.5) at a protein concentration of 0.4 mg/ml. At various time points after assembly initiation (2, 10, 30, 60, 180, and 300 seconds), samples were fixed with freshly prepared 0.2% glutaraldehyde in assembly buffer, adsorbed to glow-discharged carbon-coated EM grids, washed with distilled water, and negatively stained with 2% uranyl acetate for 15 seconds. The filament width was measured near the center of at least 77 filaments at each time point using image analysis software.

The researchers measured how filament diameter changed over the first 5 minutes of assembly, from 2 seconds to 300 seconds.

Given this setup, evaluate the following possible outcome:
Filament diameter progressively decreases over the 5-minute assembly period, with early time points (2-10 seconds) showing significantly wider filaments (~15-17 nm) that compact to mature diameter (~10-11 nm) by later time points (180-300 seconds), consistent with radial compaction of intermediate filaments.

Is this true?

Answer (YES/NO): NO